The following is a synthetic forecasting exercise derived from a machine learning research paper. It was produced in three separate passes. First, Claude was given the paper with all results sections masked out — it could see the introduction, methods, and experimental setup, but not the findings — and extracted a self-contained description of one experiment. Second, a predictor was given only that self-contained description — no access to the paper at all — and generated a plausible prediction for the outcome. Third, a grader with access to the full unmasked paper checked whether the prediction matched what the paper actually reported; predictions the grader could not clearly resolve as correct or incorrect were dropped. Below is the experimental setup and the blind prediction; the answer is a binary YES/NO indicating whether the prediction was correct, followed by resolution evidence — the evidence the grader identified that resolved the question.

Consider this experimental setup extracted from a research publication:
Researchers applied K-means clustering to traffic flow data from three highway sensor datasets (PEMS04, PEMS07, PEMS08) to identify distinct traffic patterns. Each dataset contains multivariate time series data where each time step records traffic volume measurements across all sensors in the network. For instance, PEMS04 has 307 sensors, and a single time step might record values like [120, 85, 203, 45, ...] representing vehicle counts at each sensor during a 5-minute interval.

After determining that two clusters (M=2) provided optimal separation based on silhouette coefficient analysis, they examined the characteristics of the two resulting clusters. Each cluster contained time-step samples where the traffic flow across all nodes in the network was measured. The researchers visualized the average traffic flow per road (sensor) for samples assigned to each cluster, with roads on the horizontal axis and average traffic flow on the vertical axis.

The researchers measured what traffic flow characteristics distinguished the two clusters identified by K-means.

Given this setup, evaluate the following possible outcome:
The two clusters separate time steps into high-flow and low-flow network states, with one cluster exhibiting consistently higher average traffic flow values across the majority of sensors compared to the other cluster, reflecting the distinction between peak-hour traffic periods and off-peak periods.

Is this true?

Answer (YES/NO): YES